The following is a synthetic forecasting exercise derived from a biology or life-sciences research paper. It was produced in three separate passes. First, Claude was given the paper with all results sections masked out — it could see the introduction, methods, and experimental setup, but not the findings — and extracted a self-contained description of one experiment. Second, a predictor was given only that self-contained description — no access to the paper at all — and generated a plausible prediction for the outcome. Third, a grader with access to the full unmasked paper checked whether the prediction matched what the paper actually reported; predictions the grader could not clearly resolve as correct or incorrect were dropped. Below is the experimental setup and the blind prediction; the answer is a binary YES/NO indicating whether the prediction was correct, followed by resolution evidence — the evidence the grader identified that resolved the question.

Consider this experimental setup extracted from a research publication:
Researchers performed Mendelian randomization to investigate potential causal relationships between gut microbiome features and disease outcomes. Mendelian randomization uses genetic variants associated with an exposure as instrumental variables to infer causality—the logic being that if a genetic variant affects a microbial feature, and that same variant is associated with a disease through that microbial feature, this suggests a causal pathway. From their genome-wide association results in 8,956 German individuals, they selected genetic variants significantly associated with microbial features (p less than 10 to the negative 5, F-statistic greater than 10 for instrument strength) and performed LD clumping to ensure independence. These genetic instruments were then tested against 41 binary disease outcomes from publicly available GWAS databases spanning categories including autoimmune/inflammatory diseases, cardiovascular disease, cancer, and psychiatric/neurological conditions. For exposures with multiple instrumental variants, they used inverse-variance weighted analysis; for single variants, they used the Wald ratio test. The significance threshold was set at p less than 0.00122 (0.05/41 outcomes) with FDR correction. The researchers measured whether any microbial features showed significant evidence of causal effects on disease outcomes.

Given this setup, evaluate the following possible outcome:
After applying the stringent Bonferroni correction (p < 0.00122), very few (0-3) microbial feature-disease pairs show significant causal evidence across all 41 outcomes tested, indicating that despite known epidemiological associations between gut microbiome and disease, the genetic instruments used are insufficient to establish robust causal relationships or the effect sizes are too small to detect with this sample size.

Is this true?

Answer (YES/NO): NO